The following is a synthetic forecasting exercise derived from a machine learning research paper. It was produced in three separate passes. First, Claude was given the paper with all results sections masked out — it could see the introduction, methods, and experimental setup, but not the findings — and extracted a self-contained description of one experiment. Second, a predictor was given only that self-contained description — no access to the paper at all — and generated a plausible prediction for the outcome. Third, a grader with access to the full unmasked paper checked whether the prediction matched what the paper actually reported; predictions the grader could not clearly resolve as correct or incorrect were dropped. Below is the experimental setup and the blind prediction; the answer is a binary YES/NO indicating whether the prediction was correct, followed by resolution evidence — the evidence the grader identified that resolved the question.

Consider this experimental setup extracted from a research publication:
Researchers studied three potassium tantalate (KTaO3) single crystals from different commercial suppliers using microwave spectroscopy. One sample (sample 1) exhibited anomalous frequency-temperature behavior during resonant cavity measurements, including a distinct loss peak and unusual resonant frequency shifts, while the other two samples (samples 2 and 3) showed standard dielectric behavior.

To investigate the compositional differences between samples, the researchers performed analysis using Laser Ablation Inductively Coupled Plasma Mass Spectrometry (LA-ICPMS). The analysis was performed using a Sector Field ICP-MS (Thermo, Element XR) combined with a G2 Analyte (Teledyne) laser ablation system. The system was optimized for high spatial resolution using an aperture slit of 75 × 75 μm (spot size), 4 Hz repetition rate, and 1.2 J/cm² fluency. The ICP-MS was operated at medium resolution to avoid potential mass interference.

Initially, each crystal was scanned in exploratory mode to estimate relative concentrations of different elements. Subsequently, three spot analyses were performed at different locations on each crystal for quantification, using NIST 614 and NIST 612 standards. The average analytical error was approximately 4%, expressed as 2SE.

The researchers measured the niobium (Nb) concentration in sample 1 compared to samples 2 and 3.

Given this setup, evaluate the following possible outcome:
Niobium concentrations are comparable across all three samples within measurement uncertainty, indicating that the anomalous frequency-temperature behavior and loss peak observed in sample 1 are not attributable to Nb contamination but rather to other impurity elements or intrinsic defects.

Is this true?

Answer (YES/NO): NO